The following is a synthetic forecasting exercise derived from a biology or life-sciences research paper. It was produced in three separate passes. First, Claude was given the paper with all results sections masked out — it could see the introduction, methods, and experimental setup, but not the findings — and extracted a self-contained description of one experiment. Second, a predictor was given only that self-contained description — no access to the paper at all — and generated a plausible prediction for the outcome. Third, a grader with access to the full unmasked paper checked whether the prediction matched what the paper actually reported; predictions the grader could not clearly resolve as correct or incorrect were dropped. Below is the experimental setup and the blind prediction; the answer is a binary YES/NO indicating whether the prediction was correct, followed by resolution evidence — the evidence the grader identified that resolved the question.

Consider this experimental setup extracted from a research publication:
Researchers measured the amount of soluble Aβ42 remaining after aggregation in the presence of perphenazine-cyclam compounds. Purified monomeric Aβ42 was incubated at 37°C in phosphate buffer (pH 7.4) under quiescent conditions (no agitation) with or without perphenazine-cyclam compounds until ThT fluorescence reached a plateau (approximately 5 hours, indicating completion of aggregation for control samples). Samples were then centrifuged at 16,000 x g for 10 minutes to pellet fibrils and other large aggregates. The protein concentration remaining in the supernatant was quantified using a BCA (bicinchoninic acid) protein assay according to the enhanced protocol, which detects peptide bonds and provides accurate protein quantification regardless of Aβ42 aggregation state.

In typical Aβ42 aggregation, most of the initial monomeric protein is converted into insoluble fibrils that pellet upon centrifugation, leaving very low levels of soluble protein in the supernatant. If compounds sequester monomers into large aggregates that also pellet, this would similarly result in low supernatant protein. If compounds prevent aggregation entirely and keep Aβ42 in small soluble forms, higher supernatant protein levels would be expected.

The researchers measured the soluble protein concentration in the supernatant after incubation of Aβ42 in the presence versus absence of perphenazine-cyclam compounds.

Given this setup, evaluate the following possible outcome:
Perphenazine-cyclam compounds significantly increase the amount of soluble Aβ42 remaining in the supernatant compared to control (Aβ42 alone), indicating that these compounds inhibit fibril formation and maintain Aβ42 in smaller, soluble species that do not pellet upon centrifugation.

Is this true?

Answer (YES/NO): NO